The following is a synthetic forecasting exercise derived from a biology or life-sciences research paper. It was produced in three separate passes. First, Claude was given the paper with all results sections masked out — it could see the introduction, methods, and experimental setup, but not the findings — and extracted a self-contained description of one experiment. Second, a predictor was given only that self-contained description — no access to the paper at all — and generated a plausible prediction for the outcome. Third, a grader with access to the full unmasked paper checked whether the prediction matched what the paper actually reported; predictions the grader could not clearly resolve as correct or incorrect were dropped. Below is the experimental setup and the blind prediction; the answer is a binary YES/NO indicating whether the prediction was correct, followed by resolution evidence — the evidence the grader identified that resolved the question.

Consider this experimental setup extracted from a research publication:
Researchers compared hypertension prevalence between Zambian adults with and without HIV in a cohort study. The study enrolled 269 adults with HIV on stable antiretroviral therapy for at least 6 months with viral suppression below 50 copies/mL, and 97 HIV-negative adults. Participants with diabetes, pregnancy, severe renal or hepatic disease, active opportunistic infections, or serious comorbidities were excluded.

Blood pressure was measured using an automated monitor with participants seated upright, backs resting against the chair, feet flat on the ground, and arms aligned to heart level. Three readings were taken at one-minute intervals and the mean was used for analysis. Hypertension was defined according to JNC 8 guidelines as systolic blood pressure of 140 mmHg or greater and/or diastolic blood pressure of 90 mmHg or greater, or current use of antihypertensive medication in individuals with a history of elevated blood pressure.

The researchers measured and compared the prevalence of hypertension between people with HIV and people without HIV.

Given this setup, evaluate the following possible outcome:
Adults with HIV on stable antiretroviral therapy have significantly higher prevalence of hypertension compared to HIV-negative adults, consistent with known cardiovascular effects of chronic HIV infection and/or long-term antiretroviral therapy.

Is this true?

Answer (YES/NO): NO